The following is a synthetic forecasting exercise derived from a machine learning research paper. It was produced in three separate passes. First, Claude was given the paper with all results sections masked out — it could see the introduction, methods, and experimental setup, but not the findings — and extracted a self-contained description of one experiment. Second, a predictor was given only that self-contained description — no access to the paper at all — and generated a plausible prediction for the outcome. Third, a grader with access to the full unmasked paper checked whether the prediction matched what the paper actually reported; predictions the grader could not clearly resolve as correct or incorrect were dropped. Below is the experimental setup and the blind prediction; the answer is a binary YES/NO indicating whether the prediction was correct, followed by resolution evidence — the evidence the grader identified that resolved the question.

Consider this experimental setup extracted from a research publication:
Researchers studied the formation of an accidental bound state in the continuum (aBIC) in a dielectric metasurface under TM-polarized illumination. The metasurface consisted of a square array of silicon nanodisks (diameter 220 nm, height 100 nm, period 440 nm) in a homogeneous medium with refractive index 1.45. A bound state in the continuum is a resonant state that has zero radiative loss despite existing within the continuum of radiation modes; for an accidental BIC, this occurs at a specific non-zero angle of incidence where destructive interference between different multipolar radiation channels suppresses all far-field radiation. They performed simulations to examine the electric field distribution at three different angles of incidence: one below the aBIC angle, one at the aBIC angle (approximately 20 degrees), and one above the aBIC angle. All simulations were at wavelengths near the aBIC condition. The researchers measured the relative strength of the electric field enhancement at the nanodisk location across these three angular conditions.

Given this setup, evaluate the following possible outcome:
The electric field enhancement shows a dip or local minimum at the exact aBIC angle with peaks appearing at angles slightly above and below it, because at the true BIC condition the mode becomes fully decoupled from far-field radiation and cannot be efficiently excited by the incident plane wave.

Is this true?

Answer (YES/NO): YES